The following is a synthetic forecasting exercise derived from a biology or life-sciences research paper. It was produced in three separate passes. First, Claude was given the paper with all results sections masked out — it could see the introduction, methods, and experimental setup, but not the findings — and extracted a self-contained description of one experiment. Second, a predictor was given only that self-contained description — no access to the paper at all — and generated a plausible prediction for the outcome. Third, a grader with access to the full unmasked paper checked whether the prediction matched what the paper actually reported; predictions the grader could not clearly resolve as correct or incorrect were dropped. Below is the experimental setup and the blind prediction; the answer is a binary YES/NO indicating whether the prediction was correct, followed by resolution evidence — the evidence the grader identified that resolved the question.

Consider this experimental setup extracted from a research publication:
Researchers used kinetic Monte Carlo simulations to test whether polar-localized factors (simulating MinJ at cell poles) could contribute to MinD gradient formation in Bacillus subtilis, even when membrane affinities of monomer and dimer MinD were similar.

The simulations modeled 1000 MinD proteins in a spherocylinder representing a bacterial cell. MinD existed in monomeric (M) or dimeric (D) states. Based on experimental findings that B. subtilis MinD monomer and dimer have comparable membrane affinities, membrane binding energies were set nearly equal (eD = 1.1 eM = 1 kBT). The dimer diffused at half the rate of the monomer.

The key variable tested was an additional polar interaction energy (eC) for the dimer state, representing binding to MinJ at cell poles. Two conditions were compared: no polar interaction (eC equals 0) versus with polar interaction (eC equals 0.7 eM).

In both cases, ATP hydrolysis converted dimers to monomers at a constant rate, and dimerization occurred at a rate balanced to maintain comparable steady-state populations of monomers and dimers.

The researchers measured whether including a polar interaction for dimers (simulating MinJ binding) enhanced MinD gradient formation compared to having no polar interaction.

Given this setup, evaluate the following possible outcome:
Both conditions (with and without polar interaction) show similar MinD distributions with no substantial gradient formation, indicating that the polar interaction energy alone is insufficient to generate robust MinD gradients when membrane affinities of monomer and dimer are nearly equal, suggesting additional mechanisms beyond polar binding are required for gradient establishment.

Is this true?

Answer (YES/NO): NO